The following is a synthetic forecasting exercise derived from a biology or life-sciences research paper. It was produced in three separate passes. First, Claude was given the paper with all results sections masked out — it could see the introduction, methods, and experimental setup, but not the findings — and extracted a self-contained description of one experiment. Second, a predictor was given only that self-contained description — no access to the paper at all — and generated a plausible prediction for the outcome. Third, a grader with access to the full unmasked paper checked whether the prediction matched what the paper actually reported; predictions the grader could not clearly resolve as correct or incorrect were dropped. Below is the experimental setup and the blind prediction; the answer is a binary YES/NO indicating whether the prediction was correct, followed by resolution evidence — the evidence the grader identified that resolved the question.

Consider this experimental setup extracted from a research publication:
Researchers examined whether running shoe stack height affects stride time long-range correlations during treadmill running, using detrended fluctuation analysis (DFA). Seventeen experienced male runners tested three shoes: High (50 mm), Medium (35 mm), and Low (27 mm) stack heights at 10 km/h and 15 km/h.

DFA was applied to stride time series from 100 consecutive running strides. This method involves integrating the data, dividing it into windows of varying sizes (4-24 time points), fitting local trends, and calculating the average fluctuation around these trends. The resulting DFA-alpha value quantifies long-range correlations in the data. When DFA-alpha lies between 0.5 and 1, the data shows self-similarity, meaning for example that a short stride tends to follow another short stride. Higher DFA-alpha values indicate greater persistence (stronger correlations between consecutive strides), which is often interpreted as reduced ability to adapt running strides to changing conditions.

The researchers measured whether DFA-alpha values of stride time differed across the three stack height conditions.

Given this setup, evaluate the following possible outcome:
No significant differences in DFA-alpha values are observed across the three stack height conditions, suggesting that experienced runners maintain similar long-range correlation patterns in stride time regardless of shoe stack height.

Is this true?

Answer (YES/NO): YES